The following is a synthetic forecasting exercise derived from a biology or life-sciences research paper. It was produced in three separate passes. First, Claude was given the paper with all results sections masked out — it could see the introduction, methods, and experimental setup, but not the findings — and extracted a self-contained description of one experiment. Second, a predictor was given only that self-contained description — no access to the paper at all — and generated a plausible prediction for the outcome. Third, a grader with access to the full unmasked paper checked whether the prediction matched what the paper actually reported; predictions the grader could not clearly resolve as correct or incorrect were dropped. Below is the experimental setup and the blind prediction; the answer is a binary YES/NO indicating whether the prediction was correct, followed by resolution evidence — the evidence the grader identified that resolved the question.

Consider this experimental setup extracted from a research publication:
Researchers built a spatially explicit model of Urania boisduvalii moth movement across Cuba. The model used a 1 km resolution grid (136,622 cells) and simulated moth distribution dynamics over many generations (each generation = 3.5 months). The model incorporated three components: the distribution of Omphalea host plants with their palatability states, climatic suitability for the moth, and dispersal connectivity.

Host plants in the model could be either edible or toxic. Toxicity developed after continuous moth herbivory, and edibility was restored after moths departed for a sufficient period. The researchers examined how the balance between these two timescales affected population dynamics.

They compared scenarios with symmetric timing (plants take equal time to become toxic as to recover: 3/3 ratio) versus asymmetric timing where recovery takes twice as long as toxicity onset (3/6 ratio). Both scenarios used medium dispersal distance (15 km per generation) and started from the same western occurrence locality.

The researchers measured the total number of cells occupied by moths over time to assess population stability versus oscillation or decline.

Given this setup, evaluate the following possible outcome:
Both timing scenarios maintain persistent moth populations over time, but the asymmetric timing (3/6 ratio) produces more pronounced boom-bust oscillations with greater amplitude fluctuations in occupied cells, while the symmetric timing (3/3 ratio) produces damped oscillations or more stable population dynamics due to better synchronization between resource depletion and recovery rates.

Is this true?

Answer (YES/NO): NO